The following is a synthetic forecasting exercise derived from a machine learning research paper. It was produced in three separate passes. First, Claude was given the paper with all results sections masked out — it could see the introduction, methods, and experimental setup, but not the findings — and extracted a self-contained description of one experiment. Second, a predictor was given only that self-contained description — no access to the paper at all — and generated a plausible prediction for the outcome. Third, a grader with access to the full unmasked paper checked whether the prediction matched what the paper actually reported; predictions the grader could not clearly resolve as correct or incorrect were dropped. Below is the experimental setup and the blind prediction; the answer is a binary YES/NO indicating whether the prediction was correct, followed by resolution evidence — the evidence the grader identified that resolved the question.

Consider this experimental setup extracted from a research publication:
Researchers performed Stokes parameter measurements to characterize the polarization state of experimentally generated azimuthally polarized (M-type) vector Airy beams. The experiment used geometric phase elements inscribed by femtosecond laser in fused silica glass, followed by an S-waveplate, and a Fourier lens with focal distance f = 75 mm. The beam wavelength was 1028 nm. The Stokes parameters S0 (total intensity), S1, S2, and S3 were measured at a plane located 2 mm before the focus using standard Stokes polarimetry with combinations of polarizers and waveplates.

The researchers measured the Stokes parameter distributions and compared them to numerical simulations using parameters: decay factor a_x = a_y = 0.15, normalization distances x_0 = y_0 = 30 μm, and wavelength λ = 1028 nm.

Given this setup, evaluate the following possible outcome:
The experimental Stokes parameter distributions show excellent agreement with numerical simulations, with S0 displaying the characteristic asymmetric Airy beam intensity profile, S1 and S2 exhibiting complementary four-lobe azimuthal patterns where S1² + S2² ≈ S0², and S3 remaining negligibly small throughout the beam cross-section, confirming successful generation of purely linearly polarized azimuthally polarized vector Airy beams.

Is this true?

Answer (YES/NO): NO